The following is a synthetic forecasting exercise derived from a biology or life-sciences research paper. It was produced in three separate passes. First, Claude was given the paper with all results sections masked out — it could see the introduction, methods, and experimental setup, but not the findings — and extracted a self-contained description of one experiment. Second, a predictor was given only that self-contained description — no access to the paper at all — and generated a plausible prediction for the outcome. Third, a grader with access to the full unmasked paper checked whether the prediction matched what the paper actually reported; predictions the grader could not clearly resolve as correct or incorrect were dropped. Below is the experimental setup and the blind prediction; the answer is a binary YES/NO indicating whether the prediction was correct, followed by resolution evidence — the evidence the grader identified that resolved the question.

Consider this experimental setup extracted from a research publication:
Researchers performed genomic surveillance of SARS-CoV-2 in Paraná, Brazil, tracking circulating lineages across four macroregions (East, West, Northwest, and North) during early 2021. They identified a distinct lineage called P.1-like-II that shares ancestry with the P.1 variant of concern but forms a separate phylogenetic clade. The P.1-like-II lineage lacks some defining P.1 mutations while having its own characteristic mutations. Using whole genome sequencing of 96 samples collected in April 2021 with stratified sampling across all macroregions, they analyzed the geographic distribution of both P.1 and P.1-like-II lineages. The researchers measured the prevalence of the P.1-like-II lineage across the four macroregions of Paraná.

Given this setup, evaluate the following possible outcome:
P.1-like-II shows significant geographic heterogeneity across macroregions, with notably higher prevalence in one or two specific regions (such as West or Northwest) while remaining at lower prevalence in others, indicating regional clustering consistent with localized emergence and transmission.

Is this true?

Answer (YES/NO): YES